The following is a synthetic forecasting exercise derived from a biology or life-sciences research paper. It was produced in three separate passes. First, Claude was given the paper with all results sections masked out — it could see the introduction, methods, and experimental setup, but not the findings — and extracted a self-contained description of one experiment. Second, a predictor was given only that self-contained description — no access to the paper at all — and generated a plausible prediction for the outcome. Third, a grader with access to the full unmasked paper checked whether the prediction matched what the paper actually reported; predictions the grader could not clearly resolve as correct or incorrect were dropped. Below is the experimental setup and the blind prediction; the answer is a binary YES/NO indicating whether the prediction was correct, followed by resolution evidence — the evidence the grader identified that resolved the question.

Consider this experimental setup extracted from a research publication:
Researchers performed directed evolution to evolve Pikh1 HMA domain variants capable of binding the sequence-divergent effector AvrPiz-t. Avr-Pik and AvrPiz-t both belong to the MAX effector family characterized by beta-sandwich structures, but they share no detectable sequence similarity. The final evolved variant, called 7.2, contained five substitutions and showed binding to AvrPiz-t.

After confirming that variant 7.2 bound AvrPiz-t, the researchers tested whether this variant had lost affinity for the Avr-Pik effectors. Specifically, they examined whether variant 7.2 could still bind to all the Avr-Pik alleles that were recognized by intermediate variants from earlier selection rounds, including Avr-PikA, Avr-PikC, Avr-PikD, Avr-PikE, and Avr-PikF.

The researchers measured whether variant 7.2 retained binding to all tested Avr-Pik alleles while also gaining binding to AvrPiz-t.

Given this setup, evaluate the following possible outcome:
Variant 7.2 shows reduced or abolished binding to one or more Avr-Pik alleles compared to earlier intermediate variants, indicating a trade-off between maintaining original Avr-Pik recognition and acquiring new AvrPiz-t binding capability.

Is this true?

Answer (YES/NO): NO